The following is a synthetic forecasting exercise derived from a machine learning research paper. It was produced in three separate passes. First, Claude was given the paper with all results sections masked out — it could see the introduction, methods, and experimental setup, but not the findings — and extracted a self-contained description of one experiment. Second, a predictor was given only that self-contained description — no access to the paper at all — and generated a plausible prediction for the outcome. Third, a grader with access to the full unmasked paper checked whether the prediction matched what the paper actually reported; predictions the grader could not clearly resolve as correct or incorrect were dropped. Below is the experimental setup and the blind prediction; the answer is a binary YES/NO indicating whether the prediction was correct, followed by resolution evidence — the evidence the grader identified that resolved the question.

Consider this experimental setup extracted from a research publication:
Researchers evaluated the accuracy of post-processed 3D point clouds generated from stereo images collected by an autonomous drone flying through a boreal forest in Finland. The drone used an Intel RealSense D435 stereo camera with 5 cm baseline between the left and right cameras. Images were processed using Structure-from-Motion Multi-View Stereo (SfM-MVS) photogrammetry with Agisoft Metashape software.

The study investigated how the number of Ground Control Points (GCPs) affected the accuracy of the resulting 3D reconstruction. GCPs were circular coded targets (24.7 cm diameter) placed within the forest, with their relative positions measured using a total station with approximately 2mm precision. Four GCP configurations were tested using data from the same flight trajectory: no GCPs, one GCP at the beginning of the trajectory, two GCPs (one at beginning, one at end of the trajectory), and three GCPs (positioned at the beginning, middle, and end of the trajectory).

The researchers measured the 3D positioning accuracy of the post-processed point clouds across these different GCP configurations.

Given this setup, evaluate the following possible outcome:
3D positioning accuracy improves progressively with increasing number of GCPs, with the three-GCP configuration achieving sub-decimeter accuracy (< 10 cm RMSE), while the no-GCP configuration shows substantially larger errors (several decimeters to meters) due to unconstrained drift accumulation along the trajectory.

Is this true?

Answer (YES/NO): NO